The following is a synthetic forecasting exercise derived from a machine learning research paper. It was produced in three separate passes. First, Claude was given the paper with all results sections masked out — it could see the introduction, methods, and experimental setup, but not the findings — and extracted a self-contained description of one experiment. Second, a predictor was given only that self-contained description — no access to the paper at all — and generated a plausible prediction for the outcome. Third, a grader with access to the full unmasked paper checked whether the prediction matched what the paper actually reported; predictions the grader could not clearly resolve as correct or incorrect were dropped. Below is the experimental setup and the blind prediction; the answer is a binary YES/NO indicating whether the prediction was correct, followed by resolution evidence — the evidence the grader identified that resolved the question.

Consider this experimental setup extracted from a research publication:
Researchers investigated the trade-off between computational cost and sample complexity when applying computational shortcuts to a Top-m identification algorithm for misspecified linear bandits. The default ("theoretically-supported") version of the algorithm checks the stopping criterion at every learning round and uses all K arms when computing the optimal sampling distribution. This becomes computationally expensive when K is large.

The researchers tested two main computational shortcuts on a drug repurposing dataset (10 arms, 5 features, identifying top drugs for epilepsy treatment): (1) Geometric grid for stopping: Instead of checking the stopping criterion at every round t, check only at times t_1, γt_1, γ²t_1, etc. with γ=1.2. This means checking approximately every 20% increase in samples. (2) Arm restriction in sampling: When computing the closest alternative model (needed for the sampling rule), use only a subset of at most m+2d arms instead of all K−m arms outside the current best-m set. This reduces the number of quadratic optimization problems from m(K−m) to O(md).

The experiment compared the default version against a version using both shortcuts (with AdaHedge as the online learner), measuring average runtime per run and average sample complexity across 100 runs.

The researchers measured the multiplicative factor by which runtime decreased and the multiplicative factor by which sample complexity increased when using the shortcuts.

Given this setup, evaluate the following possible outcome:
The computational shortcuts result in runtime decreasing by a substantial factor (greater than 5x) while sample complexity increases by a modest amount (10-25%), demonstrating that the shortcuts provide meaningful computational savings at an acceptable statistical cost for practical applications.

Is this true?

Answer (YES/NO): YES